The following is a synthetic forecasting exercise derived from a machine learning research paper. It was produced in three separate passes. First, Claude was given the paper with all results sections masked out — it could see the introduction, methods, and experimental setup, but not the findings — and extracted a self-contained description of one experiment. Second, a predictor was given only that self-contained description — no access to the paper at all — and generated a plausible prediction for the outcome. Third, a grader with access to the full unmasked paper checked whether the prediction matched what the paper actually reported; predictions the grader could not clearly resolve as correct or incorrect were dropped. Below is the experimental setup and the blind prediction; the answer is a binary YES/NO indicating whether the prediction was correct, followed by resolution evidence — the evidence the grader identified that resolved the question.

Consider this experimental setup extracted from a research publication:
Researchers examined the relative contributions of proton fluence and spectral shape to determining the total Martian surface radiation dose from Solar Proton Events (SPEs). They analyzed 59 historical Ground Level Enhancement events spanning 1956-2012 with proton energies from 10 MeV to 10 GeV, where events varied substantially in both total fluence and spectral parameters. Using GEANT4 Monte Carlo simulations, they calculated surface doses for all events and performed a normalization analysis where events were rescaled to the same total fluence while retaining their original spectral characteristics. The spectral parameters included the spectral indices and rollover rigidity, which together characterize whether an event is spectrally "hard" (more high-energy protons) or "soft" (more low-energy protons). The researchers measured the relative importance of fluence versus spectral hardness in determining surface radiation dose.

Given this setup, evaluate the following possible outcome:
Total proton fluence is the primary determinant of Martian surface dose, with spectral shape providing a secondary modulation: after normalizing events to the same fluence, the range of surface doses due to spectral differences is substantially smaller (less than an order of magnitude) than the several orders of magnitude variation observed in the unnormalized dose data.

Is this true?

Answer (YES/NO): NO